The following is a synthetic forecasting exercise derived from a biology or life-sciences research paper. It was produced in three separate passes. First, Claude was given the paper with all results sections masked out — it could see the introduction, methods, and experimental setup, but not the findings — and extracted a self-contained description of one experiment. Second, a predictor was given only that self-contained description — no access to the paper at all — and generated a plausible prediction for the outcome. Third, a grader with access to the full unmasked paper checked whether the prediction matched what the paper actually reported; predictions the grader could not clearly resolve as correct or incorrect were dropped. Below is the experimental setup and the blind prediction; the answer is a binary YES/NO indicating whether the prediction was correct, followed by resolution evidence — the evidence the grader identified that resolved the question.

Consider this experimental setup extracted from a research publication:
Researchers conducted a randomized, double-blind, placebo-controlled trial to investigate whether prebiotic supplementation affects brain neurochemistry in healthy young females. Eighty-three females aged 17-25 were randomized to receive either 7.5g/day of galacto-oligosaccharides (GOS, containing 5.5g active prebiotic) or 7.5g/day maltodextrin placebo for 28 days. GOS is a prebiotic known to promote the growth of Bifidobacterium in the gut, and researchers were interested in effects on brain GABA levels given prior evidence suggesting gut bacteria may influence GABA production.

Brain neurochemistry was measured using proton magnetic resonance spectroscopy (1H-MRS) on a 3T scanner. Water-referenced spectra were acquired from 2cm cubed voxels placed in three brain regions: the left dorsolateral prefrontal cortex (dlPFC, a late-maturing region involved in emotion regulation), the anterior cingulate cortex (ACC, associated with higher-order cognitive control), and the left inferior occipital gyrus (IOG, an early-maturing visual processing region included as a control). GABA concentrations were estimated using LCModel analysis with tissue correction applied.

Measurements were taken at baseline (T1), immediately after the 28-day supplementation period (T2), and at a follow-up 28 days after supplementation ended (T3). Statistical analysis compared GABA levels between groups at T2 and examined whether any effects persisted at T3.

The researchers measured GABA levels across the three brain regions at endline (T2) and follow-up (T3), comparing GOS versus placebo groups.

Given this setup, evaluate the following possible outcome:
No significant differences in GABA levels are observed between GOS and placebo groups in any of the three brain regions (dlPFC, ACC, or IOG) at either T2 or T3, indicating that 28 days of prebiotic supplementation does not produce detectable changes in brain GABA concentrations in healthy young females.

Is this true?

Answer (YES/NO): NO